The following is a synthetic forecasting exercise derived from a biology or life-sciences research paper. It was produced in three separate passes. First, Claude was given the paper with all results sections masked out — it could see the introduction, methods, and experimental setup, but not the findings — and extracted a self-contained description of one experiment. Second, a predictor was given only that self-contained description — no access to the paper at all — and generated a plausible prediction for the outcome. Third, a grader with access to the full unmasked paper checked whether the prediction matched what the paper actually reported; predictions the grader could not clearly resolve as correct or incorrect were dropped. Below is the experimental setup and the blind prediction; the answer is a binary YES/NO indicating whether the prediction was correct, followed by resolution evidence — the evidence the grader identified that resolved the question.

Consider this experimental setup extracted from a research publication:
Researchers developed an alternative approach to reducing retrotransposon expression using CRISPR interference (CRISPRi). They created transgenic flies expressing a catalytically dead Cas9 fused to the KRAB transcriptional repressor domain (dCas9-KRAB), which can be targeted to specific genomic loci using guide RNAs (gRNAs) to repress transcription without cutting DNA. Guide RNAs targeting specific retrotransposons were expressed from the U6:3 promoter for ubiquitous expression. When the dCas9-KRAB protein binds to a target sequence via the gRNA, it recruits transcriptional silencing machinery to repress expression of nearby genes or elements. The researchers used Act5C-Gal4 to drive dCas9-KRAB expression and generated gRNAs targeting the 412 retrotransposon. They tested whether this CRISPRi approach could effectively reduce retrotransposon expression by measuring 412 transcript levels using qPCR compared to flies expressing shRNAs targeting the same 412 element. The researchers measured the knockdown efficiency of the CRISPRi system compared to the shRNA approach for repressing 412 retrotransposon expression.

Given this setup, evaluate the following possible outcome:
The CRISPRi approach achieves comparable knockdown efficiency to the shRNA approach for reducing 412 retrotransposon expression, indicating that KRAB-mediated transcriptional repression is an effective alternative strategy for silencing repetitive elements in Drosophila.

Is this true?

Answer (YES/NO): YES